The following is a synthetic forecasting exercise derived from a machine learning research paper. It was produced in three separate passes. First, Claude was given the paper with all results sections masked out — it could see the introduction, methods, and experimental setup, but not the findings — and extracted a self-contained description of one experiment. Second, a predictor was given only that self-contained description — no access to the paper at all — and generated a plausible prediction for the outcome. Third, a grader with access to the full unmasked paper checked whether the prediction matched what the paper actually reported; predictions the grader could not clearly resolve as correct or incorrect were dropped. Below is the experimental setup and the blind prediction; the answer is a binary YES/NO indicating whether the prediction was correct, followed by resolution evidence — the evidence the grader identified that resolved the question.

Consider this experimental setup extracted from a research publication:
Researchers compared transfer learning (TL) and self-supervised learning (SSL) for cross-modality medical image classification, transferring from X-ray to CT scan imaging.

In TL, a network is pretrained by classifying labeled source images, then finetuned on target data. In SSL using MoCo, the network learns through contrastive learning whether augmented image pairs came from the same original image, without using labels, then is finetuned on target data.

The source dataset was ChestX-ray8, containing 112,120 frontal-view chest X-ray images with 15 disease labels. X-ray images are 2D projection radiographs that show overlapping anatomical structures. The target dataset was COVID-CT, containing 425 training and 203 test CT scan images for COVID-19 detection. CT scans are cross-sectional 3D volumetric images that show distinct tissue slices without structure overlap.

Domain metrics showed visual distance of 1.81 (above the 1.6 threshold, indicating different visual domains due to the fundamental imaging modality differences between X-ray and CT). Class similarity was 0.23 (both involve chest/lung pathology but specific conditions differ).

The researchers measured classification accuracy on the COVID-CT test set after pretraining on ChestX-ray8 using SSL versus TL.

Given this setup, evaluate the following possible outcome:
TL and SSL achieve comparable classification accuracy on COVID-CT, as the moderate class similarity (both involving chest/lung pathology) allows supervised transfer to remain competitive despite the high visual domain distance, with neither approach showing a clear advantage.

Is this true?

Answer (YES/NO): NO